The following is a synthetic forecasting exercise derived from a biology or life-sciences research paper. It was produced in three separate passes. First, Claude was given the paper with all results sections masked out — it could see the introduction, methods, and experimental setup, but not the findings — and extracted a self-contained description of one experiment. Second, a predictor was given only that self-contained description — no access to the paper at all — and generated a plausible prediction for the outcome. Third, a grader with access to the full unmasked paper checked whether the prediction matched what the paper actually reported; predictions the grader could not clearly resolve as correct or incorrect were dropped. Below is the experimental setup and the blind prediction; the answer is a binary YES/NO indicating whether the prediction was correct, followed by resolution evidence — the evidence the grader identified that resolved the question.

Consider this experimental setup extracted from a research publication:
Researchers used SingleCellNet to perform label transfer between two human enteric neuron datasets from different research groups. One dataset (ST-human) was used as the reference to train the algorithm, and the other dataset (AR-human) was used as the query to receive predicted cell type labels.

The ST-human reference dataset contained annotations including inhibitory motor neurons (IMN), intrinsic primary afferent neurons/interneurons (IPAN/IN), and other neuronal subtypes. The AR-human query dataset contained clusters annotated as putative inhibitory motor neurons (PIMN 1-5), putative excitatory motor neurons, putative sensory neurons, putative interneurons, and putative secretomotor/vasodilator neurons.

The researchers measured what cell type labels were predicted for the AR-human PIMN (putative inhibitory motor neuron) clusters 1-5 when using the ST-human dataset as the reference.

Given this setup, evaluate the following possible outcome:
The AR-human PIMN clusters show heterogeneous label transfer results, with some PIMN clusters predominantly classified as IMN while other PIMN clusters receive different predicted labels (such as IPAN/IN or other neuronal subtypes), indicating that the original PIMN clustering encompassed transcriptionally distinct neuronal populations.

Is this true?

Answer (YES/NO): NO